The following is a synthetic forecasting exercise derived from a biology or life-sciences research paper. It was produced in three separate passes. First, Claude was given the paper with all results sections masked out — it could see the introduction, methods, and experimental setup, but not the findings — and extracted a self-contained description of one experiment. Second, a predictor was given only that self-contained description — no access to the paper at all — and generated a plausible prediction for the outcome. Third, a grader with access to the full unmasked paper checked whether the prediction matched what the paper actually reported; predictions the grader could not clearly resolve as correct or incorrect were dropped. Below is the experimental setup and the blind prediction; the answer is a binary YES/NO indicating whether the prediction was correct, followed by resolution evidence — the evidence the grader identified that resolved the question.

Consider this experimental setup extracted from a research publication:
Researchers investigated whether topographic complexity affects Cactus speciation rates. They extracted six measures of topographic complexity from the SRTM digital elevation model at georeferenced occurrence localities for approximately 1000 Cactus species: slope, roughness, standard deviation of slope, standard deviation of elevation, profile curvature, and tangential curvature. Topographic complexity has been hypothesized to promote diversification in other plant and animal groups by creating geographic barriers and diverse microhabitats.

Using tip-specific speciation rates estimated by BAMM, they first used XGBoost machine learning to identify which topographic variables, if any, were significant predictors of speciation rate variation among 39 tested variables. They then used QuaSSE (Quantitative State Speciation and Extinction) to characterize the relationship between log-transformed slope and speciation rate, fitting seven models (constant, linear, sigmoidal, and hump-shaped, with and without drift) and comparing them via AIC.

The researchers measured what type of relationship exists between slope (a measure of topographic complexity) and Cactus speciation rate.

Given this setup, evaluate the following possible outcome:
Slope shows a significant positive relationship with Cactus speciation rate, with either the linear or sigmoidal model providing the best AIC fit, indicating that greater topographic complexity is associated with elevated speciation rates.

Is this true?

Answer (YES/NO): NO